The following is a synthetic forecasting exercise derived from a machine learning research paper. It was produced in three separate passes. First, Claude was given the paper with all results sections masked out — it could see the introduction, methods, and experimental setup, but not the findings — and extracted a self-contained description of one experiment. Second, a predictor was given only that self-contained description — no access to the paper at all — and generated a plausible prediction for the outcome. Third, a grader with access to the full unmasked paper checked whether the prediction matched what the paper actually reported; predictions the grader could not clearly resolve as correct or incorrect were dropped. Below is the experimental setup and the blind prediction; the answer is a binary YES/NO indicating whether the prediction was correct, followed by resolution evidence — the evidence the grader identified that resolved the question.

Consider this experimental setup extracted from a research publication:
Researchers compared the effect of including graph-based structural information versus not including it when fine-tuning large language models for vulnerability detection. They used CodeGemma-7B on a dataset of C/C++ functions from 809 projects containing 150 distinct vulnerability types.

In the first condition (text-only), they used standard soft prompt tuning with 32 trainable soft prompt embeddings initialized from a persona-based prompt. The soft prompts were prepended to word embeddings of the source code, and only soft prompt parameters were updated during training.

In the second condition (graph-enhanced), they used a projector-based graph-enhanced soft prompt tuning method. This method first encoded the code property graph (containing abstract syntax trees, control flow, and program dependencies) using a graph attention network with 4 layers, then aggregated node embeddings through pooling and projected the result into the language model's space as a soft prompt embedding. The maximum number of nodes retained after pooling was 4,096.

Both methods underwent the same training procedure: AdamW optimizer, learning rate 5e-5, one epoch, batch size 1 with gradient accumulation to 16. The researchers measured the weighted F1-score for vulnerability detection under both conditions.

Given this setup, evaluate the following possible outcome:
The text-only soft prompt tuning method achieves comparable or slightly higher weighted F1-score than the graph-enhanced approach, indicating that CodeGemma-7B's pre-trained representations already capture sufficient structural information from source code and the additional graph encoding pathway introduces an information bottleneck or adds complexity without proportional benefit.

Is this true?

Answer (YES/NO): NO